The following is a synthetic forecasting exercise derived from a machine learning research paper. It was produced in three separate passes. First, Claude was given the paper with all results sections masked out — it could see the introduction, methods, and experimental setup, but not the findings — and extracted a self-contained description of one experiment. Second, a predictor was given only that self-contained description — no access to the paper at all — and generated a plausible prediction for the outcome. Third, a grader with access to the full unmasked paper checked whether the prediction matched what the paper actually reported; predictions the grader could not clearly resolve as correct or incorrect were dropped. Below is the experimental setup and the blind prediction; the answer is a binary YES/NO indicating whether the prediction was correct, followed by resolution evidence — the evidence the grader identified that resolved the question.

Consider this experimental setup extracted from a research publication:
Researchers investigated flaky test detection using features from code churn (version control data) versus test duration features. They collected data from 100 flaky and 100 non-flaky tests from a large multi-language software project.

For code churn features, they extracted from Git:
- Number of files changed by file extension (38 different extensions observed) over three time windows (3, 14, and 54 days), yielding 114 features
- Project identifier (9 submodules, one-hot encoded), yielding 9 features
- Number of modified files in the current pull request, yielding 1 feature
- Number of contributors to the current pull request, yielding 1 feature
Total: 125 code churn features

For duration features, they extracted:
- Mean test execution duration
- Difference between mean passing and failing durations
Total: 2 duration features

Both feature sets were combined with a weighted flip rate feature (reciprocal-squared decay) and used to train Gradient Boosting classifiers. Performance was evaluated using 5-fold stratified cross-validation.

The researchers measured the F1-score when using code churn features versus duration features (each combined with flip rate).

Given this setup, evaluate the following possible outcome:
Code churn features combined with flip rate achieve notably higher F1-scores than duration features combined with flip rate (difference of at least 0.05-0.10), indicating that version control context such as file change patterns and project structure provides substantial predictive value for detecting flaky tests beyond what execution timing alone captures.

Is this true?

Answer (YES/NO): YES